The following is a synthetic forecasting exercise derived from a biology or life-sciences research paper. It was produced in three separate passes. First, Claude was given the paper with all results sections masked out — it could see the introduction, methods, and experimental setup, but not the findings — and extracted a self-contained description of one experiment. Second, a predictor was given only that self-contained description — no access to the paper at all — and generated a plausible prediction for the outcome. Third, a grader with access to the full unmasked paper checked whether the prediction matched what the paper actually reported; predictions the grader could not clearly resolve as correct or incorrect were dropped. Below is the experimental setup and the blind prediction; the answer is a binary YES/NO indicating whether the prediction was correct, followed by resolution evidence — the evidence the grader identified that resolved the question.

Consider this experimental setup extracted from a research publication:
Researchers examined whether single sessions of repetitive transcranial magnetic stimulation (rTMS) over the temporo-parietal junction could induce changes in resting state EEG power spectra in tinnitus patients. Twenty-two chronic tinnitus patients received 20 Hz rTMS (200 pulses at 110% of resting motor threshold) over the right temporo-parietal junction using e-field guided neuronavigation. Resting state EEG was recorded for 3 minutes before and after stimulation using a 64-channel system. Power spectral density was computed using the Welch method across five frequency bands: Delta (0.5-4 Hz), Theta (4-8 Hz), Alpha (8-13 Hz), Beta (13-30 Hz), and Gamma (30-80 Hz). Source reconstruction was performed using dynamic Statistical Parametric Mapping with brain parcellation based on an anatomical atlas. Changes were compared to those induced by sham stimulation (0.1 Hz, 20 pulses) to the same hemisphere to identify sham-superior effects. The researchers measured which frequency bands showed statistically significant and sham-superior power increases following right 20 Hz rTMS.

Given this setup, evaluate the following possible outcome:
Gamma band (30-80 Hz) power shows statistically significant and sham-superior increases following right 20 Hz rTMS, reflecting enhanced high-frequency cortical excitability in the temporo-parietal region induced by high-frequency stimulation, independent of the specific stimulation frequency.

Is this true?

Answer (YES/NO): YES